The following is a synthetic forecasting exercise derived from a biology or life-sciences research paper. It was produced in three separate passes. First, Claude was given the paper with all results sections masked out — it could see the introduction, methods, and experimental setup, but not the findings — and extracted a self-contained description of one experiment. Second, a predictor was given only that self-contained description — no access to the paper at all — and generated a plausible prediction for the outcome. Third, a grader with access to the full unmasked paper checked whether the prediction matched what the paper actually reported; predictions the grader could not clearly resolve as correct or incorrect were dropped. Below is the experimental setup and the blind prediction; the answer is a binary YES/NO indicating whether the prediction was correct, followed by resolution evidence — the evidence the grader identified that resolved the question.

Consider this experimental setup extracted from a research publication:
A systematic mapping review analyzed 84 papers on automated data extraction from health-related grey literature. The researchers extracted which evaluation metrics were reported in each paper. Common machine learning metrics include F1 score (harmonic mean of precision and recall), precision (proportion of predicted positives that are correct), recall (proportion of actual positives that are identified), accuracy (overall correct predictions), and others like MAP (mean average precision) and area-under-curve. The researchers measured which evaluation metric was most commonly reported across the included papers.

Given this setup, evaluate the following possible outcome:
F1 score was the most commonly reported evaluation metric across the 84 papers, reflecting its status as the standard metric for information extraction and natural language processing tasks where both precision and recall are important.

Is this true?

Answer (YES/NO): YES